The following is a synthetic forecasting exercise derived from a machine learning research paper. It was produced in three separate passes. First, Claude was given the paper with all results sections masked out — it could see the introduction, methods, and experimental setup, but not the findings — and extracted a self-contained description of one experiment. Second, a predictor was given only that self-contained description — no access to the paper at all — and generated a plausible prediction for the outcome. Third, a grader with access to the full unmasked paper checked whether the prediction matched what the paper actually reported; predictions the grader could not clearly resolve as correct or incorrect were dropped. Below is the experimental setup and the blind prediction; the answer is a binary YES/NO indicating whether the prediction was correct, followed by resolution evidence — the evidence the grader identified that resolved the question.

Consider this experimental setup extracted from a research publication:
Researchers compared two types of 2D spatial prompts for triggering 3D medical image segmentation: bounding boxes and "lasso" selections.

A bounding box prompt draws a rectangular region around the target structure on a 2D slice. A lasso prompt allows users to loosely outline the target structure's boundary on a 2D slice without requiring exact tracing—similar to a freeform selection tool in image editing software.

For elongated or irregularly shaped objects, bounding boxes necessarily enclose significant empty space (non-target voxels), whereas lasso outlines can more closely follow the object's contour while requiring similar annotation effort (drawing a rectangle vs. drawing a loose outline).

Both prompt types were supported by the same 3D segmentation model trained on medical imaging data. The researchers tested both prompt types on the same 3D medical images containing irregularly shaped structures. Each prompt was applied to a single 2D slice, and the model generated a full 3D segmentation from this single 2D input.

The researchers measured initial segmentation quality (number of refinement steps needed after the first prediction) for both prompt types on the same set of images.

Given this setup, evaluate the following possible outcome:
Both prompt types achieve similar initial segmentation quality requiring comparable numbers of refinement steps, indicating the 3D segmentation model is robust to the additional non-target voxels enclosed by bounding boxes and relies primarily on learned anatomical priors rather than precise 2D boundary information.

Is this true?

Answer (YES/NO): NO